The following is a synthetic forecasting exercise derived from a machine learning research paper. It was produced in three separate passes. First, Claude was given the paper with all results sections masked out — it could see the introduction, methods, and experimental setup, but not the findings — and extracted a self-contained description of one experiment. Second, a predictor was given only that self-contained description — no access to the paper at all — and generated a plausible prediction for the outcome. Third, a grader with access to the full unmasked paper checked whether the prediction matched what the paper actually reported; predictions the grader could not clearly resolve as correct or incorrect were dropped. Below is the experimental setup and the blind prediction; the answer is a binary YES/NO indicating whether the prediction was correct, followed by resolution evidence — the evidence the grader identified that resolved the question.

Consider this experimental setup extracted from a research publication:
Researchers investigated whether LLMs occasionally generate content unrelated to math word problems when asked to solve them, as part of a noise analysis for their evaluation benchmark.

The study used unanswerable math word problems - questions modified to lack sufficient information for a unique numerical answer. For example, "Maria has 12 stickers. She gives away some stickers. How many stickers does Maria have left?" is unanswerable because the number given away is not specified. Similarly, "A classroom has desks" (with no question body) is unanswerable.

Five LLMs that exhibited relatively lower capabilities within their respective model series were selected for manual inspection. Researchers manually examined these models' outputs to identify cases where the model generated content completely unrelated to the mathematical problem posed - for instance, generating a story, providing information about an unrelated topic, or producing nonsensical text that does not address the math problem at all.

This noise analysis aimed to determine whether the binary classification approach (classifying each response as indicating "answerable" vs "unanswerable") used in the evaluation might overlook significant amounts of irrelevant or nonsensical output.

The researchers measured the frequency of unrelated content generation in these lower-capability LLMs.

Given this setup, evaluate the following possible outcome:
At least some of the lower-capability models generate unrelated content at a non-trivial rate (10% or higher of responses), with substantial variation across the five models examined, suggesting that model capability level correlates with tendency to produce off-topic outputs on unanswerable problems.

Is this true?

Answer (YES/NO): NO